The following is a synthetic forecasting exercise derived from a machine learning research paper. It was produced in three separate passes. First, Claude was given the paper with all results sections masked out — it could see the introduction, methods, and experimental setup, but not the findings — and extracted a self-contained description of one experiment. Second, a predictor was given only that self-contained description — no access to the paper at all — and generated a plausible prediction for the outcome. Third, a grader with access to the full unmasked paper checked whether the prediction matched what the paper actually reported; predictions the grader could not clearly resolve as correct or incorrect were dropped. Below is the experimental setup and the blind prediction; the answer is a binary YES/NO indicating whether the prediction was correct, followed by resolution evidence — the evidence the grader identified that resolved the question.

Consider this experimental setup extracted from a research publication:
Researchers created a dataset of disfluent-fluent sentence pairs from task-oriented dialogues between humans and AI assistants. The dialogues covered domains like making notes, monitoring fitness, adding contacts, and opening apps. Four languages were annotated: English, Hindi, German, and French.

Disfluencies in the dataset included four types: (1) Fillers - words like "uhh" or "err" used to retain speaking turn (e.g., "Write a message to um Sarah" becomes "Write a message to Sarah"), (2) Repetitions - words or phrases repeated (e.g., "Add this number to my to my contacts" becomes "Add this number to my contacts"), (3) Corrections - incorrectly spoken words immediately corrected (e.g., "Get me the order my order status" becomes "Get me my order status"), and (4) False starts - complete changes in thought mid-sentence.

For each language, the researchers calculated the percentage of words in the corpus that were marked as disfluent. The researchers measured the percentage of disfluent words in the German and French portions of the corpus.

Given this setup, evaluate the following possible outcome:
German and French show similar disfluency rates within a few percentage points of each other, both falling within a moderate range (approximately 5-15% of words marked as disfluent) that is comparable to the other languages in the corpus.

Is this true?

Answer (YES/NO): NO